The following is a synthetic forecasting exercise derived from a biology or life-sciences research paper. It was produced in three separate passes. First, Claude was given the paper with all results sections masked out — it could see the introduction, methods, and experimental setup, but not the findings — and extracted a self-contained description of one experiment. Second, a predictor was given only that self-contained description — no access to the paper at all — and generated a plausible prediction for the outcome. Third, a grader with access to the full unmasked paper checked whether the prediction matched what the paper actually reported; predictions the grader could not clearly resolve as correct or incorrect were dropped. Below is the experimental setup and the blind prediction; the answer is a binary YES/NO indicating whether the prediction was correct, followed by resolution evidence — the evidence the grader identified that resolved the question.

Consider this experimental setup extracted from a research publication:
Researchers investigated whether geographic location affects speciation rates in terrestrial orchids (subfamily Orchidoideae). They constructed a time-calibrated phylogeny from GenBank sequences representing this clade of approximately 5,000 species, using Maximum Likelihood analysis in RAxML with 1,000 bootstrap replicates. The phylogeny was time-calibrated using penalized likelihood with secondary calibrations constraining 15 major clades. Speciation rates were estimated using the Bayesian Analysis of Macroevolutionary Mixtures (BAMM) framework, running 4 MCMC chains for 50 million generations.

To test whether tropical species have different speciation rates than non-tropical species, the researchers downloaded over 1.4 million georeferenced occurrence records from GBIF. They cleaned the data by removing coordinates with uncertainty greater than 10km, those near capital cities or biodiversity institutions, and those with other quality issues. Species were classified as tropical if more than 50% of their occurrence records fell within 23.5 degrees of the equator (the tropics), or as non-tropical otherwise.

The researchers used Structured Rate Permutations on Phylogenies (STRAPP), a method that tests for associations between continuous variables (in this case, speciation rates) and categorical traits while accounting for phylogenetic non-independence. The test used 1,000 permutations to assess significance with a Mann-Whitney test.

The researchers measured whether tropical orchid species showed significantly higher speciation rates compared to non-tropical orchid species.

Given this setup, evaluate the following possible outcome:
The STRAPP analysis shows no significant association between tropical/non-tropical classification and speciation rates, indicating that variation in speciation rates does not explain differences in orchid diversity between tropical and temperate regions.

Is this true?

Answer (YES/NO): YES